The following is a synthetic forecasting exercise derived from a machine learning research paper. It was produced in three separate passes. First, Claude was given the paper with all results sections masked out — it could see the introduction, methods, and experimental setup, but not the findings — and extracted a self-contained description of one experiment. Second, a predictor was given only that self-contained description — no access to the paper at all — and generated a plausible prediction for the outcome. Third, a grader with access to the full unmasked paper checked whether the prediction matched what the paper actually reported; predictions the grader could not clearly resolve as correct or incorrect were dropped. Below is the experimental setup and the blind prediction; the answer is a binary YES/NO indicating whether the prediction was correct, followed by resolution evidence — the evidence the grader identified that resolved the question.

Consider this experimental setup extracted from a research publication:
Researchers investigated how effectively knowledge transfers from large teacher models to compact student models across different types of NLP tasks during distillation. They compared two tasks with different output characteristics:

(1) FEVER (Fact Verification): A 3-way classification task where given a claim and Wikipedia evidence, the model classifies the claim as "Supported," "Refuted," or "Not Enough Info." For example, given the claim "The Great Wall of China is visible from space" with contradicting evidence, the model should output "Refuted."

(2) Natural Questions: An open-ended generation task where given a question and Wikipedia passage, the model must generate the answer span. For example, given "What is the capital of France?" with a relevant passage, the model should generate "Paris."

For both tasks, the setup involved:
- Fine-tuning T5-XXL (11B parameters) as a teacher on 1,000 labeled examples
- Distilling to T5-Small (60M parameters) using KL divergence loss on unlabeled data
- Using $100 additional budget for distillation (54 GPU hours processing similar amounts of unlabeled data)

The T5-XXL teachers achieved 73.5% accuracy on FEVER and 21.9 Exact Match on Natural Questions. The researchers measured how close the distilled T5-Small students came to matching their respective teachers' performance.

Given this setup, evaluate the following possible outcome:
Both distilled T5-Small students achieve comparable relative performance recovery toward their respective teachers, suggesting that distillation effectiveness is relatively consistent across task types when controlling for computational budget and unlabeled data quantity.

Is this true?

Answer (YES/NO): NO